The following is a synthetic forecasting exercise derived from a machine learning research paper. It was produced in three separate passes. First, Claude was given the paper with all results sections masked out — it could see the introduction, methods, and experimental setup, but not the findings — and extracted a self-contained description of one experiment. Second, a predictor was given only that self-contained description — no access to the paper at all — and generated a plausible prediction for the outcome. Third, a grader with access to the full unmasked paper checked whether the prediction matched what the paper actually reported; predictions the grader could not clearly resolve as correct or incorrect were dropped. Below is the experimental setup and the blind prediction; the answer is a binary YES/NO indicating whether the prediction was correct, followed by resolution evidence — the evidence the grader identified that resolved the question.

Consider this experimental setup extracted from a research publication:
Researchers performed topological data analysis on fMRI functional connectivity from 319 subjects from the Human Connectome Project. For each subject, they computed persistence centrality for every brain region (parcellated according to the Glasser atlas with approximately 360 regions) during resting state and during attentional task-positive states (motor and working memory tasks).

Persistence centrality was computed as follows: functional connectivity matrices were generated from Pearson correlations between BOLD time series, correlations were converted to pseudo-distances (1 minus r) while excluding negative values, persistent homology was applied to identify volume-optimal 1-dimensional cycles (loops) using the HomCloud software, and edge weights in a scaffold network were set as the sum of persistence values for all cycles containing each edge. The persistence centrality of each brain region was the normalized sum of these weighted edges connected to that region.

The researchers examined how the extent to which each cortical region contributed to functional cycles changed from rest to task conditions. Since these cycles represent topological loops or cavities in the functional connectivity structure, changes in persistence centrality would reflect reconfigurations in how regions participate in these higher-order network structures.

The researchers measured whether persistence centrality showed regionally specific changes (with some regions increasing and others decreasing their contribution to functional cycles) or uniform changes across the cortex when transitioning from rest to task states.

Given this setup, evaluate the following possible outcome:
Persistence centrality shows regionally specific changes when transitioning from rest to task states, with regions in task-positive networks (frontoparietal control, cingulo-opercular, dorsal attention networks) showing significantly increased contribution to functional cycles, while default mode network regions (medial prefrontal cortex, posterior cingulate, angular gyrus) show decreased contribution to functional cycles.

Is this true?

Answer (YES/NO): NO